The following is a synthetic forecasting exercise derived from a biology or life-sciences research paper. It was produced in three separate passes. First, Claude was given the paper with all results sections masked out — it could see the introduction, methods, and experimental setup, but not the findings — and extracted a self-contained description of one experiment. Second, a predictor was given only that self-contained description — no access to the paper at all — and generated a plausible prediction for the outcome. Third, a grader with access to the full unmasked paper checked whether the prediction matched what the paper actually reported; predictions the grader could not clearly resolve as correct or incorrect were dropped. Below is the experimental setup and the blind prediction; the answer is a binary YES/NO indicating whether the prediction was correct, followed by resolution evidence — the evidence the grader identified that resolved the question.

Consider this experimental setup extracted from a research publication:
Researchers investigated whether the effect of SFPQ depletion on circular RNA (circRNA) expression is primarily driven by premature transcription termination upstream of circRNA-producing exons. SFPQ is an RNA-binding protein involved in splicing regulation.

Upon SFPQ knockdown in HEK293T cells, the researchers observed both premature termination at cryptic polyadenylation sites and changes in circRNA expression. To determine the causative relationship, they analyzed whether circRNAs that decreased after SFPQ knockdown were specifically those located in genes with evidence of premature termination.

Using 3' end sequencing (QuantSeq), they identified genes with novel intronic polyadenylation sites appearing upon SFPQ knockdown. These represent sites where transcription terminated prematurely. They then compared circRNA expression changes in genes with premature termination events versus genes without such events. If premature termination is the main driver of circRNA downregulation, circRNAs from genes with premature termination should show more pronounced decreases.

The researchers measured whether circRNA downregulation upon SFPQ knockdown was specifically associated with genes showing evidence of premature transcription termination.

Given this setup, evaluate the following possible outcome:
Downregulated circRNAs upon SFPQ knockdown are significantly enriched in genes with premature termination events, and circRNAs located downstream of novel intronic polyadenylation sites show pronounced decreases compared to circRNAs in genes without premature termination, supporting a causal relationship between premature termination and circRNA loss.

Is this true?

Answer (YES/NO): NO